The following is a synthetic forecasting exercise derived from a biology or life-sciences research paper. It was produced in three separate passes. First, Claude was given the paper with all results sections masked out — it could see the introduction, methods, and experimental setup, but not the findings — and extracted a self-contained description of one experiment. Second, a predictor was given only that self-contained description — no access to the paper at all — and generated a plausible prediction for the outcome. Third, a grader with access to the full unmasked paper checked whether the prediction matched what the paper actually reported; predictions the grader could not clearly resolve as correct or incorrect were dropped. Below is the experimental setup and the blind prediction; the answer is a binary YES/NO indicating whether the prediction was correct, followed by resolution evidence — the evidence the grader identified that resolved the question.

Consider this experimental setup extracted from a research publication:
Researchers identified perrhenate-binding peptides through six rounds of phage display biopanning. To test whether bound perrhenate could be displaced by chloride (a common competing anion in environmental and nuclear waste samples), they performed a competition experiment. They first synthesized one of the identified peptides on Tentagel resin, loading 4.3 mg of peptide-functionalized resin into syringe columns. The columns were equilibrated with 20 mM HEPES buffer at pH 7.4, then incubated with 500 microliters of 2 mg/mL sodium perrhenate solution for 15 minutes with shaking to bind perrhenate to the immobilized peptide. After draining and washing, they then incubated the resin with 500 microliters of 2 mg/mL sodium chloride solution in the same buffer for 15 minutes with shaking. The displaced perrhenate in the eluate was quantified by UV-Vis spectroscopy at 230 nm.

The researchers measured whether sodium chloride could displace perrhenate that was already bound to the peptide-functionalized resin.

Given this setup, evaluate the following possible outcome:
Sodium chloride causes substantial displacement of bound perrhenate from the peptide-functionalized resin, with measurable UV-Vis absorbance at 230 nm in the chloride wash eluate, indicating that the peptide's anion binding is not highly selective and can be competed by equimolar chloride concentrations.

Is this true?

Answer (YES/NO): NO